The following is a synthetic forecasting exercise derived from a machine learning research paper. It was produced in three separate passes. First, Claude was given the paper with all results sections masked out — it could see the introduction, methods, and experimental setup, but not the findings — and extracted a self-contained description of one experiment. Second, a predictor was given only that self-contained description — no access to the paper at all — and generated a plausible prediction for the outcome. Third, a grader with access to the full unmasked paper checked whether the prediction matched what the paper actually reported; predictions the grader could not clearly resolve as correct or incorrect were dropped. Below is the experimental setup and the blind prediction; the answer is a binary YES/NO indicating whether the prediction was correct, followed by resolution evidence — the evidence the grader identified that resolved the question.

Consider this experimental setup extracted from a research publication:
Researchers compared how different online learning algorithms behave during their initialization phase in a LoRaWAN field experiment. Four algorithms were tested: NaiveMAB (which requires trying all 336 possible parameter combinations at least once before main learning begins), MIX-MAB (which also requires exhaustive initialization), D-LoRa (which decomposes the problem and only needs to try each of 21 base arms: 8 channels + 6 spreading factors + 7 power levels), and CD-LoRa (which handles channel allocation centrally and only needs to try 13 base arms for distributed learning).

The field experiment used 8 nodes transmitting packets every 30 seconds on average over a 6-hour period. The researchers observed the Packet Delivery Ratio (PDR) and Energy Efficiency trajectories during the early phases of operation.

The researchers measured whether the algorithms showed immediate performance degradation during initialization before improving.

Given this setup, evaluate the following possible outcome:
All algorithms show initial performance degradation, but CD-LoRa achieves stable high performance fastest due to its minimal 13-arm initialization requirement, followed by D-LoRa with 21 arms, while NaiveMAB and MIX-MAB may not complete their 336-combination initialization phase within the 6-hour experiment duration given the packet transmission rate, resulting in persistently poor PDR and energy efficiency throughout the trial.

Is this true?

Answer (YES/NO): NO